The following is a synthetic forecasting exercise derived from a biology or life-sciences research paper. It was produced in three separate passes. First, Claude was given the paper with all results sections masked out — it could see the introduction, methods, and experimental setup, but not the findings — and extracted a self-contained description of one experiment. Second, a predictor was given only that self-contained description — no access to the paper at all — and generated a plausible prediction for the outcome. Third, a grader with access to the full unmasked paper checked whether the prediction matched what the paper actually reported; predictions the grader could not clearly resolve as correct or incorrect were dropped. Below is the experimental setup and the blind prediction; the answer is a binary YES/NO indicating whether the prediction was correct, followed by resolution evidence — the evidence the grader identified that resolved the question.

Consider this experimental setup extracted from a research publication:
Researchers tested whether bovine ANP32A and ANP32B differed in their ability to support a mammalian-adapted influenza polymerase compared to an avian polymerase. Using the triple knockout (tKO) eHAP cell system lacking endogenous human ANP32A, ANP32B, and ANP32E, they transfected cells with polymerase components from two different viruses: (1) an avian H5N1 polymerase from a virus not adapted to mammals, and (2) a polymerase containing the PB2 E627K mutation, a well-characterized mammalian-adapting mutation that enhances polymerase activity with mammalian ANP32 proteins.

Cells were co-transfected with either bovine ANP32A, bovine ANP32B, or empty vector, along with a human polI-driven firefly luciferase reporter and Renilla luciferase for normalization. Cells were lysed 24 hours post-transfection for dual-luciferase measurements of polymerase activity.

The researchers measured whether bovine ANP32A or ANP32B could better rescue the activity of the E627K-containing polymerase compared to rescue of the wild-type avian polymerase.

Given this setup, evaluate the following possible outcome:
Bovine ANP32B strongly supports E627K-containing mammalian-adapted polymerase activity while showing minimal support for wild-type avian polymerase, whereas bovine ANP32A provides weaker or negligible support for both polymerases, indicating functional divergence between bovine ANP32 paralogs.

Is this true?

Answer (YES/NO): NO